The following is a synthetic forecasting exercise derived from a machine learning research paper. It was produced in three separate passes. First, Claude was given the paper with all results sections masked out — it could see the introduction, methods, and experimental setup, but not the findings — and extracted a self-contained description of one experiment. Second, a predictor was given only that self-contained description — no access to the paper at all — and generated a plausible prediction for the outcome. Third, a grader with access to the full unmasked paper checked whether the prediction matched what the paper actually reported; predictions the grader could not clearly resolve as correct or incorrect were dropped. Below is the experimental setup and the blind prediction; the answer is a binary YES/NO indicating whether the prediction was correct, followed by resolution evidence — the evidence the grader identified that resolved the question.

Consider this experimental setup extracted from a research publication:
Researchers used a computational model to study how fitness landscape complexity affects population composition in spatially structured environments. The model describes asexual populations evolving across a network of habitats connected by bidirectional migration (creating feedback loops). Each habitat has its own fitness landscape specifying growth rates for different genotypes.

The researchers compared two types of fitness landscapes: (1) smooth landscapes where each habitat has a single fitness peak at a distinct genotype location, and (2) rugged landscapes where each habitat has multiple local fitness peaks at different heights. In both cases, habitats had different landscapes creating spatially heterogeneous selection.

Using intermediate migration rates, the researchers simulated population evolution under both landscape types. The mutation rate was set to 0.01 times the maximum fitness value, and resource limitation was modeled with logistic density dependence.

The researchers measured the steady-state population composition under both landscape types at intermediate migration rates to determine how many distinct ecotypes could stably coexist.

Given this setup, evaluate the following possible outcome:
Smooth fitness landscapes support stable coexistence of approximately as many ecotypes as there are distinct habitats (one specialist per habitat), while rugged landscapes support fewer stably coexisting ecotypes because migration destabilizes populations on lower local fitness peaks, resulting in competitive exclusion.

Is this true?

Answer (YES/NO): NO